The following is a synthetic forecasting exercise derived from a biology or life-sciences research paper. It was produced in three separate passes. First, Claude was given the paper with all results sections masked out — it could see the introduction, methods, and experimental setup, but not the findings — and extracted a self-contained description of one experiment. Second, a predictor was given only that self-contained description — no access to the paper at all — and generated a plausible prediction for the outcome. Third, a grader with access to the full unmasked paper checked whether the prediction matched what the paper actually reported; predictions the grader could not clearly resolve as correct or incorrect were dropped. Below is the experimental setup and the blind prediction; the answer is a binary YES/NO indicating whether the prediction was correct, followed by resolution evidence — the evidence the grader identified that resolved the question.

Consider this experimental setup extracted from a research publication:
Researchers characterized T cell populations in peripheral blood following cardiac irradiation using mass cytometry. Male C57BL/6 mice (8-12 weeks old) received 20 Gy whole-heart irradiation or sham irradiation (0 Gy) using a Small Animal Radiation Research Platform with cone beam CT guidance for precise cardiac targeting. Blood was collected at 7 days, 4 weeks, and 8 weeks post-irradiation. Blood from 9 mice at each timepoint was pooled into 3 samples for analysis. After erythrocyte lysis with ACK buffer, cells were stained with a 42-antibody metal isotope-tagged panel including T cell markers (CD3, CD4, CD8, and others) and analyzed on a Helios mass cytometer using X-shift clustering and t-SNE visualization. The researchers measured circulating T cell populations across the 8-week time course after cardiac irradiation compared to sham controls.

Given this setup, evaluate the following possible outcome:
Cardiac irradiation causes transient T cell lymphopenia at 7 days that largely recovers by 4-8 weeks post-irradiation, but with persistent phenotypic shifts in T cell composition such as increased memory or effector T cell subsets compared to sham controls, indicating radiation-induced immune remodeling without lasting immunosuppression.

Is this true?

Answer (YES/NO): NO